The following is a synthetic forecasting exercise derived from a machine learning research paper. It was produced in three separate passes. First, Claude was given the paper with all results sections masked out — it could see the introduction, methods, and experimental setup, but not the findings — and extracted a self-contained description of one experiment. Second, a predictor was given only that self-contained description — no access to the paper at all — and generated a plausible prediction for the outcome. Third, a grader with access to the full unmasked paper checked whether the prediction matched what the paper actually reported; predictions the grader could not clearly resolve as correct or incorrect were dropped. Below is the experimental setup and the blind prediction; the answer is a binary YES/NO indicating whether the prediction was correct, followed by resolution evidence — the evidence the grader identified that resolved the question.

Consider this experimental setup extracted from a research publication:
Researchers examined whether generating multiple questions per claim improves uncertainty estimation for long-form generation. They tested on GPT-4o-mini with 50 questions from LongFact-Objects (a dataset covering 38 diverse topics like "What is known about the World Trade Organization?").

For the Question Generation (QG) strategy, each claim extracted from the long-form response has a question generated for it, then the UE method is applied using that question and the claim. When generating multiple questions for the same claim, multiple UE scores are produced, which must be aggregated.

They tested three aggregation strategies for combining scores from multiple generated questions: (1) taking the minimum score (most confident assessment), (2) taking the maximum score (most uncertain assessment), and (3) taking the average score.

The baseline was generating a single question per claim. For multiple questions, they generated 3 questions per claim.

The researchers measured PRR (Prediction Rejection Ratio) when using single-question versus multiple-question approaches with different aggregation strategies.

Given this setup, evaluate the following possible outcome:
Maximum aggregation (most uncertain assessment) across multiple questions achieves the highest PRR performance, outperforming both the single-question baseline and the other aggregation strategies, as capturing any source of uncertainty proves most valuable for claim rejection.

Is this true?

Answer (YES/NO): NO